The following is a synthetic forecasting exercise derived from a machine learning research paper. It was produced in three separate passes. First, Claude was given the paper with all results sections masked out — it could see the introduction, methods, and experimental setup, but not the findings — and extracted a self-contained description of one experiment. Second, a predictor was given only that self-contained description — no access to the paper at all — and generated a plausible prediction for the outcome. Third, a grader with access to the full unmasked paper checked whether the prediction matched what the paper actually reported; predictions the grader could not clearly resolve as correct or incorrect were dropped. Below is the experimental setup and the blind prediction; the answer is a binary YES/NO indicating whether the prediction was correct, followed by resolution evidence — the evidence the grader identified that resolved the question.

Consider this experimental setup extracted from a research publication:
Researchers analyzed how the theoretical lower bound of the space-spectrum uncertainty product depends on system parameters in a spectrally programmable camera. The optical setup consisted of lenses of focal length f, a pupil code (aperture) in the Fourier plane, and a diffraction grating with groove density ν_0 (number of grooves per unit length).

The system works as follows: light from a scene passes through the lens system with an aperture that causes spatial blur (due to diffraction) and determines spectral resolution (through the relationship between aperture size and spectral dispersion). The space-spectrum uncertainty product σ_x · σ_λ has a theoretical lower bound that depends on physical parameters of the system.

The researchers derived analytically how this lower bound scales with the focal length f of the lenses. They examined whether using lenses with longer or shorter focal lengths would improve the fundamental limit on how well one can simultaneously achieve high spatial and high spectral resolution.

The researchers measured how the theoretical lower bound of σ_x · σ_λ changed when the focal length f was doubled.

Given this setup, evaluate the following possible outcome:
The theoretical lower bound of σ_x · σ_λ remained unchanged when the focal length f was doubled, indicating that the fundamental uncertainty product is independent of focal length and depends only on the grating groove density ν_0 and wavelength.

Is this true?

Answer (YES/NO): YES